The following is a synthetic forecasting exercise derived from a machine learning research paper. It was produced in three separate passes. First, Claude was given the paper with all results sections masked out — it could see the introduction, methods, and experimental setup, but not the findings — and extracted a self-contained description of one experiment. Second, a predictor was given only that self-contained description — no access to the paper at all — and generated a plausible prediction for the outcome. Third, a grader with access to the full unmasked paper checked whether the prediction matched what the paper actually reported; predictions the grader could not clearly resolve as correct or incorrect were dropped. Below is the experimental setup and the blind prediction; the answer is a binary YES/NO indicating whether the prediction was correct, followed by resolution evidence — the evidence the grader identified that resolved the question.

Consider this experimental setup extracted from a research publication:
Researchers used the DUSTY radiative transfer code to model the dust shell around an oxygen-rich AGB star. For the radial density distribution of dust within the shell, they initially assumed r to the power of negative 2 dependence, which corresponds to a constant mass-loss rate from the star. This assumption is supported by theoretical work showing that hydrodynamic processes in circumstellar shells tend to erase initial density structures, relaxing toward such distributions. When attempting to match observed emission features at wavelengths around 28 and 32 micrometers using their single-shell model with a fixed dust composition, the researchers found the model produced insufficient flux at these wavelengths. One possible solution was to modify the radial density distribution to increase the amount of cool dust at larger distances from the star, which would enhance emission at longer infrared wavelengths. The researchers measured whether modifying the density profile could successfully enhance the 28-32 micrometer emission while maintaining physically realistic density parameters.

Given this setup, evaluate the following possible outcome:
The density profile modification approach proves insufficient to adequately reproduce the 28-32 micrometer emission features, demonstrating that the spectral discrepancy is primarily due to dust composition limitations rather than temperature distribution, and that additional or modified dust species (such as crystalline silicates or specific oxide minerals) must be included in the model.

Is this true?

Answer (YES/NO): YES